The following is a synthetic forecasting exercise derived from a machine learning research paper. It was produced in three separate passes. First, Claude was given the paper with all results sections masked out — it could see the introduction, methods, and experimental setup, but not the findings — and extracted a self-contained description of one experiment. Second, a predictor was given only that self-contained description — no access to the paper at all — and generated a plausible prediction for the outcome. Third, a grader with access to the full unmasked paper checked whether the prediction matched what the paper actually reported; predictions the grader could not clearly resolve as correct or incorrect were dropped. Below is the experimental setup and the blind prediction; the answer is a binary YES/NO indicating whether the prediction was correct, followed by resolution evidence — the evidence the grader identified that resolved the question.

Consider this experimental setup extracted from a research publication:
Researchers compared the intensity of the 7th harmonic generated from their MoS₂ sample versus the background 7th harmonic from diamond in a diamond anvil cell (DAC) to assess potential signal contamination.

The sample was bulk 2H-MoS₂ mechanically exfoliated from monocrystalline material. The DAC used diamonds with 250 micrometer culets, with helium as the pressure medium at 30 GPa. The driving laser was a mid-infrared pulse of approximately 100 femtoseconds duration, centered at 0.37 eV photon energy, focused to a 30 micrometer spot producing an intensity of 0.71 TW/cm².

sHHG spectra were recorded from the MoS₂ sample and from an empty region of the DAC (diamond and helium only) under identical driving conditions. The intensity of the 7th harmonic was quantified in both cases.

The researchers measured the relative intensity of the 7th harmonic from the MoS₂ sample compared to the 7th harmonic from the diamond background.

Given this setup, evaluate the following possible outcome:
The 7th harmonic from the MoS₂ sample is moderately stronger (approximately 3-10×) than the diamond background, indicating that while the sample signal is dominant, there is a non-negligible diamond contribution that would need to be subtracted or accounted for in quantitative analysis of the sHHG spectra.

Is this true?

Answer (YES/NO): NO